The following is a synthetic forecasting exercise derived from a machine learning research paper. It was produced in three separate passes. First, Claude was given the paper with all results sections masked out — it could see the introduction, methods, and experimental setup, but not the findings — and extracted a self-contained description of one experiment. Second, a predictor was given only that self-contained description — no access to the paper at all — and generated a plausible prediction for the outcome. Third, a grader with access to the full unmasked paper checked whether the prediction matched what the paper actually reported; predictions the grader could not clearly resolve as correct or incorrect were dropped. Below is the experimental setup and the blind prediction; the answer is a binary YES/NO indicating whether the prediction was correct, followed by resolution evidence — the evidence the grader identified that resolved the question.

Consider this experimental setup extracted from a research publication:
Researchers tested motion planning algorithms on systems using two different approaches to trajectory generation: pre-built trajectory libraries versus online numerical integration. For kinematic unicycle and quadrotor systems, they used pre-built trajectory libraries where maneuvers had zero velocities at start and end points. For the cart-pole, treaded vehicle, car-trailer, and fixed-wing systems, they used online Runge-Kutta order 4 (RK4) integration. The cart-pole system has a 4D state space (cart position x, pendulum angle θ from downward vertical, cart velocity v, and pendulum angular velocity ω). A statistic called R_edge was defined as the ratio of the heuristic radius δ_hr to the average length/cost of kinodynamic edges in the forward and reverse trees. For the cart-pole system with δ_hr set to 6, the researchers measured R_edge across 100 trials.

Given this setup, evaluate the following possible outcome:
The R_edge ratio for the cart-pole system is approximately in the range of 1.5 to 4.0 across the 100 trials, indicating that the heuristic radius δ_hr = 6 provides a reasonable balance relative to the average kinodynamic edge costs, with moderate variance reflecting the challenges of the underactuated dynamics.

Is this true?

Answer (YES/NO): NO